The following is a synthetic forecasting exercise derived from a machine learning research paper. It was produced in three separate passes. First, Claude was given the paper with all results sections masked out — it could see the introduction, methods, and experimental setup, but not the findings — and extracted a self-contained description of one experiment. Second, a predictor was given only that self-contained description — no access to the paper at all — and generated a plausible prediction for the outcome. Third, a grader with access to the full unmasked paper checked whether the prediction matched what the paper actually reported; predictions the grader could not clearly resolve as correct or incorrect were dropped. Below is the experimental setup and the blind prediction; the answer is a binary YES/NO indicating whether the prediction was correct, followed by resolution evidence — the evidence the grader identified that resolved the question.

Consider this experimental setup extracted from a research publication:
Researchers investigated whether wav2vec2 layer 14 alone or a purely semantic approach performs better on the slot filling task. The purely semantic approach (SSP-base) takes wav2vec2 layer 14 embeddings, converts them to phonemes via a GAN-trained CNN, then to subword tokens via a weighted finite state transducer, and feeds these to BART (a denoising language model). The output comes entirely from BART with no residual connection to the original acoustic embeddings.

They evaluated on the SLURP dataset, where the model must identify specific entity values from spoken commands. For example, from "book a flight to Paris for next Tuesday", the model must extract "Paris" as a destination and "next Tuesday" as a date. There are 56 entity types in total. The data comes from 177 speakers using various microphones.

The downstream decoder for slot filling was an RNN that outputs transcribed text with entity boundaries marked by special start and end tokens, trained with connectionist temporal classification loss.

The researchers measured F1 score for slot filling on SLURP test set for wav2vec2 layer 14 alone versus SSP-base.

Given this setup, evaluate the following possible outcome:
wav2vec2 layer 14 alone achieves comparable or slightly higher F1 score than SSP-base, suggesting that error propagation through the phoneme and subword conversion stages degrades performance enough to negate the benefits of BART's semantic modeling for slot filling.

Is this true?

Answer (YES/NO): YES